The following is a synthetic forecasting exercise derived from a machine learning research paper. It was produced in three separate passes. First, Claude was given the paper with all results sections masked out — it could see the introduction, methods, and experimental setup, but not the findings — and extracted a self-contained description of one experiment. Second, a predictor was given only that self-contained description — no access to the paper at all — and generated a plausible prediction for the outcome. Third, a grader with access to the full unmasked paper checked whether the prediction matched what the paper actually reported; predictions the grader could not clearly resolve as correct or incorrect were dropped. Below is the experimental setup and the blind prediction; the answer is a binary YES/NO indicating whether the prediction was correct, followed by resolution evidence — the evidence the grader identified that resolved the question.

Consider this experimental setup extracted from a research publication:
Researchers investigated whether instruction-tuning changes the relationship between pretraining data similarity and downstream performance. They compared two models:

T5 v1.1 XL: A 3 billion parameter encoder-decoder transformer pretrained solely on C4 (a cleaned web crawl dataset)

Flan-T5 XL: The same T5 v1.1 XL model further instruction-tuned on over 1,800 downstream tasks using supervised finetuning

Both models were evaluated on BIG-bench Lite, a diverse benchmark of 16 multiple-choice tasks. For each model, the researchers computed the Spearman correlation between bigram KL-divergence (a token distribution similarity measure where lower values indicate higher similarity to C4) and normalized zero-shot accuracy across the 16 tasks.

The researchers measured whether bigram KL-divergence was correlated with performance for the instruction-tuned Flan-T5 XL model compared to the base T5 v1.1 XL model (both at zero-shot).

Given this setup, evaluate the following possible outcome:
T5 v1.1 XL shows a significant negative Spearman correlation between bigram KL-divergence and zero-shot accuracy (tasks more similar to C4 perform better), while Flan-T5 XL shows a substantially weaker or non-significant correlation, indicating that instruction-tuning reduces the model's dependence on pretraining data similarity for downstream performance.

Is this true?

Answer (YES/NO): NO